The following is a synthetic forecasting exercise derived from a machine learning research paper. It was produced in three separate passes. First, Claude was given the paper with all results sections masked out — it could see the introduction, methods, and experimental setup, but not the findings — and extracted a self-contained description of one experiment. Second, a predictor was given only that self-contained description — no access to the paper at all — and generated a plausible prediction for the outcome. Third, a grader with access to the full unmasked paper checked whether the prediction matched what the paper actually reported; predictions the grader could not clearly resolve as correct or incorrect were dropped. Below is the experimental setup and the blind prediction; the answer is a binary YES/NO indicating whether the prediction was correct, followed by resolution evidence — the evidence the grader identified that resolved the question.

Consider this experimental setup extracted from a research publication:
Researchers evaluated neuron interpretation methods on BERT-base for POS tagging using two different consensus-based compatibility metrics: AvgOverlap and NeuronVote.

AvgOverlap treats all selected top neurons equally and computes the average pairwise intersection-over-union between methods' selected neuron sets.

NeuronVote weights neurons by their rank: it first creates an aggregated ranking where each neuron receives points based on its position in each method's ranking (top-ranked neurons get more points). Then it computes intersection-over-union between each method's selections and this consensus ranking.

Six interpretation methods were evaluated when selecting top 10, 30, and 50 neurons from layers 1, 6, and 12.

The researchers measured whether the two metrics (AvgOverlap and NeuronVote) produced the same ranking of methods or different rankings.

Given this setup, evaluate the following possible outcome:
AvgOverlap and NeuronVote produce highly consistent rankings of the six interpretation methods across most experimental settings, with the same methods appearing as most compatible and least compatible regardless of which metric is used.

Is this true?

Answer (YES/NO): YES